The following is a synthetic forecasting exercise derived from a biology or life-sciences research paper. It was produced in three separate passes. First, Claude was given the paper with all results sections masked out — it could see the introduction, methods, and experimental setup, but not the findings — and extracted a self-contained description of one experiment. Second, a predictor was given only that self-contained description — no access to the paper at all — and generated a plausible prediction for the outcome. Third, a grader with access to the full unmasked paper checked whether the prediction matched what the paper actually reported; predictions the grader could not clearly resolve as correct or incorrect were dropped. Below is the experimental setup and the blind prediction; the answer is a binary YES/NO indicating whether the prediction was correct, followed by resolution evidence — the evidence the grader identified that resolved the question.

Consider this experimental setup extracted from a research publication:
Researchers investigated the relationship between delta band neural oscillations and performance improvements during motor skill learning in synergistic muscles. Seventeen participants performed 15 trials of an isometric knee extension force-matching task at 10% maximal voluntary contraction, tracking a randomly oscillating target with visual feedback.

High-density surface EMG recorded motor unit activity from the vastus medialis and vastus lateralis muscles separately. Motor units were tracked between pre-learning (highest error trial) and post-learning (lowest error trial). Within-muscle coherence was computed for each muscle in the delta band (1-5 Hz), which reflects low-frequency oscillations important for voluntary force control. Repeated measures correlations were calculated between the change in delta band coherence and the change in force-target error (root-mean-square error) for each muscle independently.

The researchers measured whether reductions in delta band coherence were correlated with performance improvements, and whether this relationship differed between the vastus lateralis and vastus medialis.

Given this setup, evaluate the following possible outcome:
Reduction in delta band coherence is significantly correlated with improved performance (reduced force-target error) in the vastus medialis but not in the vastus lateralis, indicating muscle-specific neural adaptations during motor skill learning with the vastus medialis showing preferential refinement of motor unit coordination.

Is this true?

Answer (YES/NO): NO